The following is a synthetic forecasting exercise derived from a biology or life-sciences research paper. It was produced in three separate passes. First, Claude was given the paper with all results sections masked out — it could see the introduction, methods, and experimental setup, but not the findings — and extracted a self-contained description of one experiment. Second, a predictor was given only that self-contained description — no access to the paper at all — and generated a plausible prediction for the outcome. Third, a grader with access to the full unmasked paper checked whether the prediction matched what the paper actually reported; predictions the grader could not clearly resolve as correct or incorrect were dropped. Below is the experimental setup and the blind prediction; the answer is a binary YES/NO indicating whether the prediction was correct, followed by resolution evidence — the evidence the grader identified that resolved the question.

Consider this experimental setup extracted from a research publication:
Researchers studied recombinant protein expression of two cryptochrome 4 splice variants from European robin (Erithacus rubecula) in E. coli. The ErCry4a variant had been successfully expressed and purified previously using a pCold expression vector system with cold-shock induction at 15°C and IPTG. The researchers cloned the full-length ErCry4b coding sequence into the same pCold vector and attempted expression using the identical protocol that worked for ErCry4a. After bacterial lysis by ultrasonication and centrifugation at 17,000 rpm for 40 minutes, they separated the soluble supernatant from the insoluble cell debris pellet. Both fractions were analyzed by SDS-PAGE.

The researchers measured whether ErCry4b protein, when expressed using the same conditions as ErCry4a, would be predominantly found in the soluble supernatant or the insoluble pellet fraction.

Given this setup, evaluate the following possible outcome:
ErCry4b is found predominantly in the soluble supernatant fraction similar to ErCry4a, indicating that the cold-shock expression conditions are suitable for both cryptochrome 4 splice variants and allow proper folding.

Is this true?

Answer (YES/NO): NO